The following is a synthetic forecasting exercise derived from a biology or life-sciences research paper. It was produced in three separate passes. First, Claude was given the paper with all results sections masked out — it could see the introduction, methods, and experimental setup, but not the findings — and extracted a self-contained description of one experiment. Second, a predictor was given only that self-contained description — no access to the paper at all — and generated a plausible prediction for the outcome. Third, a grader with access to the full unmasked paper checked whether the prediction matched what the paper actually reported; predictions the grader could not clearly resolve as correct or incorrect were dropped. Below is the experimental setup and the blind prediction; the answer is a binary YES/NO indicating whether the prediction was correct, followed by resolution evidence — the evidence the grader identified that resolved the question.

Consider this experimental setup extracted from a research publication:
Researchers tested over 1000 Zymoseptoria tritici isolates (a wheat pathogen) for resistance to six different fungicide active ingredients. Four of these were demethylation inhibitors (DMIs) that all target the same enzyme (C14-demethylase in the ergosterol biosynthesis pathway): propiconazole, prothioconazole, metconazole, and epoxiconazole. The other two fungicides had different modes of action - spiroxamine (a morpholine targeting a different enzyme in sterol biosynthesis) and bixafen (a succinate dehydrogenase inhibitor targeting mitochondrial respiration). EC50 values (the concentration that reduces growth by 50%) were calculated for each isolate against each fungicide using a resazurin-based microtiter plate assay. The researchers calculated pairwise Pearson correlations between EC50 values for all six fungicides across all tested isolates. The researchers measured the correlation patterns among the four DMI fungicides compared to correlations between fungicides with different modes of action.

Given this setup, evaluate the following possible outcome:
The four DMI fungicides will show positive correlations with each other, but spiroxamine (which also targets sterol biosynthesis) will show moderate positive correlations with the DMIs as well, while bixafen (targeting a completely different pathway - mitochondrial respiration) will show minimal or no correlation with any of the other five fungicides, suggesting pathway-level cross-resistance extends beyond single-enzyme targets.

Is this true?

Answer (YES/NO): NO